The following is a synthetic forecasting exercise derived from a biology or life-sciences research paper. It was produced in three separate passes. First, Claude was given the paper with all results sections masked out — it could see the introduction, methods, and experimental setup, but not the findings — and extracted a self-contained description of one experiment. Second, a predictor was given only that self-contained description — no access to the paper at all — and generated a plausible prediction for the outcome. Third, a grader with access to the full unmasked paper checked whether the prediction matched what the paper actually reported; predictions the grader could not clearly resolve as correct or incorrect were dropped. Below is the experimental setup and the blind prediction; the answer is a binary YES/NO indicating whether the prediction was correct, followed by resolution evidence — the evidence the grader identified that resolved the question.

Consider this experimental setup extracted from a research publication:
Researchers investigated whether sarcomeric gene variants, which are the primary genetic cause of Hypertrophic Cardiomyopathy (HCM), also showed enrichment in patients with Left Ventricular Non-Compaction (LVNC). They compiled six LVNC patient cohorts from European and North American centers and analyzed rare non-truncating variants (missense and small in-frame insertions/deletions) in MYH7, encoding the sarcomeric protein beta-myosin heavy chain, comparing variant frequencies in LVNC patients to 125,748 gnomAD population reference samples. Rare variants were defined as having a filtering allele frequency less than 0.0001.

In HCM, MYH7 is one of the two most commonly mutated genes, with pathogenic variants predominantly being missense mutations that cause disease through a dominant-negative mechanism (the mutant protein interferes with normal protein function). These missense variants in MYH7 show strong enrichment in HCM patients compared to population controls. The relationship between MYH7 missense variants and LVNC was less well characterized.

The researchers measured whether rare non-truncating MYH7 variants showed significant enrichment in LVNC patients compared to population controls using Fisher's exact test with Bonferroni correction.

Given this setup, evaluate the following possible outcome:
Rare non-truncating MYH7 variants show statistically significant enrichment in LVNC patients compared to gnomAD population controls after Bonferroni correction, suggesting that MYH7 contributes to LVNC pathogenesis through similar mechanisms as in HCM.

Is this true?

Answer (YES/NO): YES